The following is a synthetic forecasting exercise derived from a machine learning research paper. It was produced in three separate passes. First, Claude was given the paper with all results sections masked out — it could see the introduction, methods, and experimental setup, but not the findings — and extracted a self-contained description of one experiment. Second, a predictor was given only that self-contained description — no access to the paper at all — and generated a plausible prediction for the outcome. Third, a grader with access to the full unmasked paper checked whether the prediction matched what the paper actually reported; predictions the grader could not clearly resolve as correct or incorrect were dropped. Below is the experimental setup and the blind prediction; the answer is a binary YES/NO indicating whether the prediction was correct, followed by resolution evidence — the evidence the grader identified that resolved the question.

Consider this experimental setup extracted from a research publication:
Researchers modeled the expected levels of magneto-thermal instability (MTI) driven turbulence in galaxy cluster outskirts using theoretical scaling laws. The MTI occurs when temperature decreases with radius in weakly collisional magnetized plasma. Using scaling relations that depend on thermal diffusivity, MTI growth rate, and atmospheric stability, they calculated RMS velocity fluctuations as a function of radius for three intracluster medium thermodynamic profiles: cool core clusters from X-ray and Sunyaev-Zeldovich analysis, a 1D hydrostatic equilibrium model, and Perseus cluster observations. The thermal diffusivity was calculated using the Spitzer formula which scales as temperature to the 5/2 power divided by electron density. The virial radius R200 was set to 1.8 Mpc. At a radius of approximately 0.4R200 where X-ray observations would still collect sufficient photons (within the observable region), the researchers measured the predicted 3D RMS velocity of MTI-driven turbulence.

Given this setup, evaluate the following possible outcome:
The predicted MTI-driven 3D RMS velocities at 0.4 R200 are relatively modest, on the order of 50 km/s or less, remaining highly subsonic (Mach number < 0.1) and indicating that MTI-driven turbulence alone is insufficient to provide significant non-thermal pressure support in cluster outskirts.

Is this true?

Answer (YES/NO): NO